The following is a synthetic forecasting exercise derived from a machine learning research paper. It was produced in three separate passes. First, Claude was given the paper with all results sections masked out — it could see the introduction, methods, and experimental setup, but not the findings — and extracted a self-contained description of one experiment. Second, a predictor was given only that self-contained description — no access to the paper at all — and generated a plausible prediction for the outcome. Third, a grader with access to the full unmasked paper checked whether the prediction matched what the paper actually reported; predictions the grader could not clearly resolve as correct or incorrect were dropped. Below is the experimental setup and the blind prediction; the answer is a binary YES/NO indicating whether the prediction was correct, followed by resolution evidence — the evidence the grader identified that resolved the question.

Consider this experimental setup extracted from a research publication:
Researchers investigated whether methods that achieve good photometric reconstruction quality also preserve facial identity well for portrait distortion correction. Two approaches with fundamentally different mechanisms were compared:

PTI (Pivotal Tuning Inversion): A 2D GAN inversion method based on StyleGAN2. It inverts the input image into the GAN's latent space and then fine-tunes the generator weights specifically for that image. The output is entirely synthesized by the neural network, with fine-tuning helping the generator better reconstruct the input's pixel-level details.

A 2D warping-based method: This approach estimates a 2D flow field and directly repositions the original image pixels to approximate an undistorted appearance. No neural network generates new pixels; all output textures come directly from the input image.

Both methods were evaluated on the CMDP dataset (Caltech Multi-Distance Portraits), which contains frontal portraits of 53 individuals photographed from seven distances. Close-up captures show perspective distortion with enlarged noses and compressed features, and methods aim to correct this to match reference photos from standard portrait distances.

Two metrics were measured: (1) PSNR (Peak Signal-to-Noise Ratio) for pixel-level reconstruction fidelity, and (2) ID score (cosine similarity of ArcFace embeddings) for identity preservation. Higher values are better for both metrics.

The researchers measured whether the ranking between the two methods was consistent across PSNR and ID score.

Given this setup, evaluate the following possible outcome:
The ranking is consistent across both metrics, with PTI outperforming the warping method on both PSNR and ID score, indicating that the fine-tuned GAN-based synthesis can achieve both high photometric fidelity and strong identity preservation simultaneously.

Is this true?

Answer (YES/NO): NO